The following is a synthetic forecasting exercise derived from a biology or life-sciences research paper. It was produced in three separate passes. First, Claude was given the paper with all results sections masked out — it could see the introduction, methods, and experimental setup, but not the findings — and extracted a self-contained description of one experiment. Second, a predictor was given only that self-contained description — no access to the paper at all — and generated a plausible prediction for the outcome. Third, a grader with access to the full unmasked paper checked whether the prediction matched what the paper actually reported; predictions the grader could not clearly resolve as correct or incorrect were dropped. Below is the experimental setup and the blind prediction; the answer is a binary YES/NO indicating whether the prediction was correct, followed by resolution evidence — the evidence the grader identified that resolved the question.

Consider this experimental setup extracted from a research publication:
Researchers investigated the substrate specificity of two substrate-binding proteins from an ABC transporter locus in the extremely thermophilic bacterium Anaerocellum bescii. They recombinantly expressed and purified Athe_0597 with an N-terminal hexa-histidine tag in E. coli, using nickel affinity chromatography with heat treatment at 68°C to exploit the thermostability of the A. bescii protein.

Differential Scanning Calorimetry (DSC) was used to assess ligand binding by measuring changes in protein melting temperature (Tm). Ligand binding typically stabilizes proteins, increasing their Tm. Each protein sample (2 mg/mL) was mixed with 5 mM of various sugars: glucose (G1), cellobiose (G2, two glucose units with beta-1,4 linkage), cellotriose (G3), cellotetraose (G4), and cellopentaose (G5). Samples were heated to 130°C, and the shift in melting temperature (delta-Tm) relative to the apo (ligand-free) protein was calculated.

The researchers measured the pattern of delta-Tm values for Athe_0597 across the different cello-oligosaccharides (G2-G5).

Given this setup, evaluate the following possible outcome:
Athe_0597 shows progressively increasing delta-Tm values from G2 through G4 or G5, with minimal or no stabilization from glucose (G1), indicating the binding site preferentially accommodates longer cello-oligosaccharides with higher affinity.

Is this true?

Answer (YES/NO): NO